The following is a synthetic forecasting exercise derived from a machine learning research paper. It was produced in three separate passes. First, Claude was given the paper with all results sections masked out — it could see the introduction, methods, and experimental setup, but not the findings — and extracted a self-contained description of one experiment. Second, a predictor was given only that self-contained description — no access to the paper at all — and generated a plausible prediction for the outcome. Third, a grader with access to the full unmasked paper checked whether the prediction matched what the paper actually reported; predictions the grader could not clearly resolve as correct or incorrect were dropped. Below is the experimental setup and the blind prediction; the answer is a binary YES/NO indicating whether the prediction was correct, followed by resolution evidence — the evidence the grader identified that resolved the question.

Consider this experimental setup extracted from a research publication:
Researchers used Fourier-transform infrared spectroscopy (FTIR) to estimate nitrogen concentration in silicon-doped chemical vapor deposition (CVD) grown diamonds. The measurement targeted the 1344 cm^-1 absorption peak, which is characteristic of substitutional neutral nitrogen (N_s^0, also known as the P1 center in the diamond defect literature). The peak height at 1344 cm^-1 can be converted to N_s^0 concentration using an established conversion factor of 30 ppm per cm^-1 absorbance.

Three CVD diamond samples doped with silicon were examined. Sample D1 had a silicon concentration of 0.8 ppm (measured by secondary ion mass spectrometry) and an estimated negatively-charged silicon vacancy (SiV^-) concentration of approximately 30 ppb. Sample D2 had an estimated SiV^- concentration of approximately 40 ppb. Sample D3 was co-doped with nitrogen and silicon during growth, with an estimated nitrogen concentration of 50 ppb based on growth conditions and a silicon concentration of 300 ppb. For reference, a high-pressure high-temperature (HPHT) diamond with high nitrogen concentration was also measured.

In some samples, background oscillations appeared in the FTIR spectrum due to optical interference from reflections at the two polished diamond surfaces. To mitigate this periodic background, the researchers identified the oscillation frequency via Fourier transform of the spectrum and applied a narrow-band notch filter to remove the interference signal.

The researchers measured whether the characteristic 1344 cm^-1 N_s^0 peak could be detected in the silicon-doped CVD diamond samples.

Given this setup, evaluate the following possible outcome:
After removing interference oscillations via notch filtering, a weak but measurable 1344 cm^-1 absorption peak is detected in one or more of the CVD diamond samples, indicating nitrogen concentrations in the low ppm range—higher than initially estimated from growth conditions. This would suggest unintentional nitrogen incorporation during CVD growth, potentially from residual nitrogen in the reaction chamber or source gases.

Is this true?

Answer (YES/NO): NO